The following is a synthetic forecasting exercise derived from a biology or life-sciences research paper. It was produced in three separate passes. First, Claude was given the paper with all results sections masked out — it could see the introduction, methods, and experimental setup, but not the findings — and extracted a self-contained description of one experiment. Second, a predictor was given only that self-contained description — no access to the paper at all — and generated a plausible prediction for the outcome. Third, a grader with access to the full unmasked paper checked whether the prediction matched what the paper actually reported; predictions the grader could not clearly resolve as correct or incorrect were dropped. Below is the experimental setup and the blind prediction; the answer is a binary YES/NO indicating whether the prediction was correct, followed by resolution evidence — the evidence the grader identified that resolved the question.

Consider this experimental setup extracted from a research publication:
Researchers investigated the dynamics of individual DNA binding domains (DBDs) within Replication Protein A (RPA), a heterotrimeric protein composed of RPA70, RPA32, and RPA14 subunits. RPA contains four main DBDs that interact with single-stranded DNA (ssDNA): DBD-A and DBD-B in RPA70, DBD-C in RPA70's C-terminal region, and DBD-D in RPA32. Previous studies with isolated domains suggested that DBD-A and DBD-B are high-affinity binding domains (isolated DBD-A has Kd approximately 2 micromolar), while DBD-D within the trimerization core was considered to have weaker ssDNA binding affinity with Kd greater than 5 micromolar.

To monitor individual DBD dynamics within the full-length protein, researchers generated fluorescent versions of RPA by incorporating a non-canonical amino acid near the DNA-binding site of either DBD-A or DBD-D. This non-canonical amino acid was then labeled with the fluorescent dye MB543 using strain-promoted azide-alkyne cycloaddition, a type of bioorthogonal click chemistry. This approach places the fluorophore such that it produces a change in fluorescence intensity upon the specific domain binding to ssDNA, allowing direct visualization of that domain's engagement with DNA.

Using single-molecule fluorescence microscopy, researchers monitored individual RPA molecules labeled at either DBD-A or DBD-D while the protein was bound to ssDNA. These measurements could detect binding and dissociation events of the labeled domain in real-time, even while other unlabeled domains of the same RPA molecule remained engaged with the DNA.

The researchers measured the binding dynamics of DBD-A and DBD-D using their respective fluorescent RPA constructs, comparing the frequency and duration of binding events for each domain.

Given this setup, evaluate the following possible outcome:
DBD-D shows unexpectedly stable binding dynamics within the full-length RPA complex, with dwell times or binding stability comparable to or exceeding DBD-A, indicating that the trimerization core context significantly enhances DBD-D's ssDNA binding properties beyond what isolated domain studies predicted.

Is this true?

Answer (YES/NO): YES